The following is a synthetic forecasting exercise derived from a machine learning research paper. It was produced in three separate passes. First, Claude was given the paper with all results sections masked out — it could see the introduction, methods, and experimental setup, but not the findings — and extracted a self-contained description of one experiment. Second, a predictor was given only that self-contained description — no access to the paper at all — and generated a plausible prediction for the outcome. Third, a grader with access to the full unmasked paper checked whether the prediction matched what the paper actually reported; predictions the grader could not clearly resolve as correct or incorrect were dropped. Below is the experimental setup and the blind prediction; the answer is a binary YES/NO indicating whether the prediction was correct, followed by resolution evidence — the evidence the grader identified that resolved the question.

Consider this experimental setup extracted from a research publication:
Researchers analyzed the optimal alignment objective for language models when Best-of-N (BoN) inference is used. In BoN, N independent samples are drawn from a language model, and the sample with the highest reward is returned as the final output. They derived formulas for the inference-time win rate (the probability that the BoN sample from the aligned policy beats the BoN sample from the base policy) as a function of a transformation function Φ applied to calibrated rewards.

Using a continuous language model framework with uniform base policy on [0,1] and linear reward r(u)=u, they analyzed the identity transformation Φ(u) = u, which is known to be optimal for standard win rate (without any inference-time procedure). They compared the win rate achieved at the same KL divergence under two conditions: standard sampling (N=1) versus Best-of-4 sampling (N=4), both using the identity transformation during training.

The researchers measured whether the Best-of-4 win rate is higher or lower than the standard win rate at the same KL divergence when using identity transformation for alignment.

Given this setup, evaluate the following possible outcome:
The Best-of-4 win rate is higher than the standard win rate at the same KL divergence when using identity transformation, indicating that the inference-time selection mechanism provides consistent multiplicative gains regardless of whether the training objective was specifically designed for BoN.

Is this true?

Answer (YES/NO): NO